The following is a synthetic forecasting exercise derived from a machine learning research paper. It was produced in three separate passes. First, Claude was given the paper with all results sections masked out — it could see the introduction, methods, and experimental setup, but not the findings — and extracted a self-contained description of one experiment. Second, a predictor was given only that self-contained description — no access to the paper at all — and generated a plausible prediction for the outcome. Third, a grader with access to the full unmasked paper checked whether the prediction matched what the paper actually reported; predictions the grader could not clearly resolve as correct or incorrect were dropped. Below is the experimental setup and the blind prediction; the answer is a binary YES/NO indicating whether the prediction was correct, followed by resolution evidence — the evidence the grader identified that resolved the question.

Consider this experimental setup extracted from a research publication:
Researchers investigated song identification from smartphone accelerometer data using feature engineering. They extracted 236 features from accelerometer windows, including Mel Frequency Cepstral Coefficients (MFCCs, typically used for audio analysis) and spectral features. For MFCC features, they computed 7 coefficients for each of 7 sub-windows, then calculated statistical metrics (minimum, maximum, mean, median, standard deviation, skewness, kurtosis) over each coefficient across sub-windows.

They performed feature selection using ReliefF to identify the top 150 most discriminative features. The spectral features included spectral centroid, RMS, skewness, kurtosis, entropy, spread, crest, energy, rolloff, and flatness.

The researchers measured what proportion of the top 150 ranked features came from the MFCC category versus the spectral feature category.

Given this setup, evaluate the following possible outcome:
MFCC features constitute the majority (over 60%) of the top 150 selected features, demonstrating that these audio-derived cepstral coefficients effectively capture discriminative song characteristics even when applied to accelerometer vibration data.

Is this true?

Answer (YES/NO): YES